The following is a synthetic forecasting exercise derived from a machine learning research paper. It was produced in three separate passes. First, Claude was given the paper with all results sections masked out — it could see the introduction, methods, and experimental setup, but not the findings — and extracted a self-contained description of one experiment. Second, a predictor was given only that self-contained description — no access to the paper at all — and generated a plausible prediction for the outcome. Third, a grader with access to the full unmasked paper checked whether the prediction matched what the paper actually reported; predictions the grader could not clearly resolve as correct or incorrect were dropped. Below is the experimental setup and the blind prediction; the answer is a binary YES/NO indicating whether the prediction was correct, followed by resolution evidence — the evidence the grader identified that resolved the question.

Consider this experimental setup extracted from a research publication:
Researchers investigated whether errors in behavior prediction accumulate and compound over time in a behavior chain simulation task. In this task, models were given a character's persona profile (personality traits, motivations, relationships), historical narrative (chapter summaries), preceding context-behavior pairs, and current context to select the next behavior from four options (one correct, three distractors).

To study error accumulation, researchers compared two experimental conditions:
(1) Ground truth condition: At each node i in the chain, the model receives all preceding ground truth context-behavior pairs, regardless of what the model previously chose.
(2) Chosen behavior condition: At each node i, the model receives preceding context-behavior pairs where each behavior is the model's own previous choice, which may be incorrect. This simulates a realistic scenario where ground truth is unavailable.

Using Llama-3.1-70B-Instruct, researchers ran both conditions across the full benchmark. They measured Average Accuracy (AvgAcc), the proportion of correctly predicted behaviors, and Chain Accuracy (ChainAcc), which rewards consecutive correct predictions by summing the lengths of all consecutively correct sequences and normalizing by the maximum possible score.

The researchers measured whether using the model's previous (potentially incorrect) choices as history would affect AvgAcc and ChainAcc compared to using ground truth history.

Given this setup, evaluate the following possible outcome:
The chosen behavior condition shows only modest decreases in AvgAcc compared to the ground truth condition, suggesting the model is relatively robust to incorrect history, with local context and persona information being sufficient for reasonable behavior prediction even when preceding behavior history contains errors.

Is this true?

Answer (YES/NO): NO